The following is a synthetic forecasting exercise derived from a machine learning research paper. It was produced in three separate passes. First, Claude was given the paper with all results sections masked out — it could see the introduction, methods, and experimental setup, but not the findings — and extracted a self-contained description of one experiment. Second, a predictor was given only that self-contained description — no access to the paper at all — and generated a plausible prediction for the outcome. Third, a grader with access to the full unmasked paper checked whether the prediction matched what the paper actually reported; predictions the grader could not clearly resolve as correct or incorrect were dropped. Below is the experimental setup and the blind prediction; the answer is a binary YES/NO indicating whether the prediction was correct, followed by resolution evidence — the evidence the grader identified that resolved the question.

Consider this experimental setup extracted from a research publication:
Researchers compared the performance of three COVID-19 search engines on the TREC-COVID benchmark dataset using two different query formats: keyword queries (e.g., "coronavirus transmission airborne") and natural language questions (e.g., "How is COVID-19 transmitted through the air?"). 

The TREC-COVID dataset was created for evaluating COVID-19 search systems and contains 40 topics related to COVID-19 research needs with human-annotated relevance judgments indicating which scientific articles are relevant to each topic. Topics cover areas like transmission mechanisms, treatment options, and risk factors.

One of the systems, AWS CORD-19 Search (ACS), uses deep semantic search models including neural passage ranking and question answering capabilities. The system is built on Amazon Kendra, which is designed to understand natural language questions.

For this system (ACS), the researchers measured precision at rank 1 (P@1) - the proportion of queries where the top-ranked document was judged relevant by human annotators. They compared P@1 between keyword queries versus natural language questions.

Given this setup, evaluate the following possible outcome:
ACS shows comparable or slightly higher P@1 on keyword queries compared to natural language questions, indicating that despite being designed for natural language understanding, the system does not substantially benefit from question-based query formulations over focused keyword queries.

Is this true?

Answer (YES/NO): NO